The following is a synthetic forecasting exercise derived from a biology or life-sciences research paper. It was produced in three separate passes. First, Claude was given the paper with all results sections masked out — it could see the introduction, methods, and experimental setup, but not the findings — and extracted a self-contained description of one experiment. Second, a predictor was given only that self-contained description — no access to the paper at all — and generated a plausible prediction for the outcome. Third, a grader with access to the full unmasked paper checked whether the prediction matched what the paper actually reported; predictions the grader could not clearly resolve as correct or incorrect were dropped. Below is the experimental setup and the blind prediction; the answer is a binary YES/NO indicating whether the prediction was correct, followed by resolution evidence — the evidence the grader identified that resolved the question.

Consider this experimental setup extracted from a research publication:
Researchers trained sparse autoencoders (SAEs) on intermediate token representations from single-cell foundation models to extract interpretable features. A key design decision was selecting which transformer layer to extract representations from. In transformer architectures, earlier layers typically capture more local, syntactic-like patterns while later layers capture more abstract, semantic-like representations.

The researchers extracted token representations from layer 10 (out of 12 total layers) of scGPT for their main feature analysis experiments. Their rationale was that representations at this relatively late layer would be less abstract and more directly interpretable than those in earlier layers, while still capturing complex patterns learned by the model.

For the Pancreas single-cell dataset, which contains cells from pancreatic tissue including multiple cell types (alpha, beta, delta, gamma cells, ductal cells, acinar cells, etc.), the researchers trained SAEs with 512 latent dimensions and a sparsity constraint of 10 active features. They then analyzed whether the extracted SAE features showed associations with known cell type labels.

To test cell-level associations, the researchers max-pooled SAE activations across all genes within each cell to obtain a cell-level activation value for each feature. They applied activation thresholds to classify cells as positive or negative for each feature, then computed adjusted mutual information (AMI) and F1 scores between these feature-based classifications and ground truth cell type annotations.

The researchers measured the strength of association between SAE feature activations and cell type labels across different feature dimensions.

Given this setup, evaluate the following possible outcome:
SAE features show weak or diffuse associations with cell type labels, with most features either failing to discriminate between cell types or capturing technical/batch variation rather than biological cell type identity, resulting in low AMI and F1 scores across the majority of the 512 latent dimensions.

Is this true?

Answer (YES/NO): NO